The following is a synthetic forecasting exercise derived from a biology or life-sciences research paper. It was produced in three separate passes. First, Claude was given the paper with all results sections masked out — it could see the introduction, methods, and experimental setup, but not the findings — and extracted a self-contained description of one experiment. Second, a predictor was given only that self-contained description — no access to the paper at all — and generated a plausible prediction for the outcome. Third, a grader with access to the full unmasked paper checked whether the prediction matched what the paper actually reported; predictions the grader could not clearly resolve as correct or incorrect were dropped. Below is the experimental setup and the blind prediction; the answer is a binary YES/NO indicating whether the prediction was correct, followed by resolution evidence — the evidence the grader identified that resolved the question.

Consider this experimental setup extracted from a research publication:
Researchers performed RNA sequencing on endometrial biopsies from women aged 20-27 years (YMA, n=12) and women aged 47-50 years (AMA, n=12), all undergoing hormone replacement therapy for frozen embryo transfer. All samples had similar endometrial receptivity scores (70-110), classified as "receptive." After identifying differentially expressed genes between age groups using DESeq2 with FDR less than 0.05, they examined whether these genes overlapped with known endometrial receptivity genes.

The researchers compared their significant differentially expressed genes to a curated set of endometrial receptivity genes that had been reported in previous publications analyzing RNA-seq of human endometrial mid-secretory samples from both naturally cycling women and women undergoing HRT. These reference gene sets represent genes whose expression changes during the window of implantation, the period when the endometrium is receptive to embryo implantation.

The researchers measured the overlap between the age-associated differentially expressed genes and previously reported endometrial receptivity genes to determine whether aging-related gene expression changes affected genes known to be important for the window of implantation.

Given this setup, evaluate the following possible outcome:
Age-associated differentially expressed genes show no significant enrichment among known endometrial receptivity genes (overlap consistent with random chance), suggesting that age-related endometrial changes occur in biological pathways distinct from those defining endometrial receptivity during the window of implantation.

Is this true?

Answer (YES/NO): NO